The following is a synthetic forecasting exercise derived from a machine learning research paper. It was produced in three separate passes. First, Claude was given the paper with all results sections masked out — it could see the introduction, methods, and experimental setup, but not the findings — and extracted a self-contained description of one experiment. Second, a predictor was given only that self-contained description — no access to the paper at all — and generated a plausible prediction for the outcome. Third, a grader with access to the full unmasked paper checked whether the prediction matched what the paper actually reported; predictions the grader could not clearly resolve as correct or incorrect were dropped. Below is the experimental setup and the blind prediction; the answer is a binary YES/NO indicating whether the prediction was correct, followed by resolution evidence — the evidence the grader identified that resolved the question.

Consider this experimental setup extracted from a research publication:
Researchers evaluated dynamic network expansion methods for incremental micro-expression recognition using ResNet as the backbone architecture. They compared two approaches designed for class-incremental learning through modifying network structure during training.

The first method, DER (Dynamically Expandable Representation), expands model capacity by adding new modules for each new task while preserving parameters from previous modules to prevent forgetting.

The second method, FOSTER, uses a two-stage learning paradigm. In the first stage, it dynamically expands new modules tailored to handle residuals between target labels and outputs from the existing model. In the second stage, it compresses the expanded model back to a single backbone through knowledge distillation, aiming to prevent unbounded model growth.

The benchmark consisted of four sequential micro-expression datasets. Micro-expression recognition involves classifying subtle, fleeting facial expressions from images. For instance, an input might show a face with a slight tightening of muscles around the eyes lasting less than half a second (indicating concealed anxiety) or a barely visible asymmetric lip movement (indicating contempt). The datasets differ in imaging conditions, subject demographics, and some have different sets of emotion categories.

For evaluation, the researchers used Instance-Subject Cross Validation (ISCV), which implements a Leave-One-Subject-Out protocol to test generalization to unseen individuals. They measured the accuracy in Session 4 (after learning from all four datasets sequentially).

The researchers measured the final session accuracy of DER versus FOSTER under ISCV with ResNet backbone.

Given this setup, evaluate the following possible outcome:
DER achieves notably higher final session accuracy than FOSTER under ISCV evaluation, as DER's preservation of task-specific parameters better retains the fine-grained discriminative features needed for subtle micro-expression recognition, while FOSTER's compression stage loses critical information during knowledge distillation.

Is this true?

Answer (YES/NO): NO